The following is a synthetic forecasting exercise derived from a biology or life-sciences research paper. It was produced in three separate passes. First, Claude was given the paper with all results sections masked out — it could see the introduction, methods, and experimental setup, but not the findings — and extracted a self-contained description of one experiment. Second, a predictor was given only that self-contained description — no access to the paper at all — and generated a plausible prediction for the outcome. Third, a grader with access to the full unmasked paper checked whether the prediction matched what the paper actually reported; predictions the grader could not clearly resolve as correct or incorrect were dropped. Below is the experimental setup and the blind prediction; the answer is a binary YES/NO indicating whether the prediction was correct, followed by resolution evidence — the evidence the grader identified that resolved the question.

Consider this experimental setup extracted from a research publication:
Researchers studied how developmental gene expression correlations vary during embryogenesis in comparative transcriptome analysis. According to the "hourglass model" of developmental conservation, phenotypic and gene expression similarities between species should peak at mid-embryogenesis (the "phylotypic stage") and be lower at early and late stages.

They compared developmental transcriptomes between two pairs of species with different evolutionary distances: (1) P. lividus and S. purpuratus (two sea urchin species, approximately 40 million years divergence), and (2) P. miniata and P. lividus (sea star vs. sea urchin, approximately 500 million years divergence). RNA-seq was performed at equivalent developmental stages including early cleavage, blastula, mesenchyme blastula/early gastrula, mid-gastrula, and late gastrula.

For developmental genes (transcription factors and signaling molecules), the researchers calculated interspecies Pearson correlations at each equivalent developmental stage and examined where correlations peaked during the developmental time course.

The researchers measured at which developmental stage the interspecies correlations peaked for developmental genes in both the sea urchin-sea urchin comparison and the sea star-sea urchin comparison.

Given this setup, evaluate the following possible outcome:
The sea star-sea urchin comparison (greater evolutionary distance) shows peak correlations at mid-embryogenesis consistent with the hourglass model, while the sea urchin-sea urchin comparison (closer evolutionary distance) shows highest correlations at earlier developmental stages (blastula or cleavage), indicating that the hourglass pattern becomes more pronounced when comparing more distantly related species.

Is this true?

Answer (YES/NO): NO